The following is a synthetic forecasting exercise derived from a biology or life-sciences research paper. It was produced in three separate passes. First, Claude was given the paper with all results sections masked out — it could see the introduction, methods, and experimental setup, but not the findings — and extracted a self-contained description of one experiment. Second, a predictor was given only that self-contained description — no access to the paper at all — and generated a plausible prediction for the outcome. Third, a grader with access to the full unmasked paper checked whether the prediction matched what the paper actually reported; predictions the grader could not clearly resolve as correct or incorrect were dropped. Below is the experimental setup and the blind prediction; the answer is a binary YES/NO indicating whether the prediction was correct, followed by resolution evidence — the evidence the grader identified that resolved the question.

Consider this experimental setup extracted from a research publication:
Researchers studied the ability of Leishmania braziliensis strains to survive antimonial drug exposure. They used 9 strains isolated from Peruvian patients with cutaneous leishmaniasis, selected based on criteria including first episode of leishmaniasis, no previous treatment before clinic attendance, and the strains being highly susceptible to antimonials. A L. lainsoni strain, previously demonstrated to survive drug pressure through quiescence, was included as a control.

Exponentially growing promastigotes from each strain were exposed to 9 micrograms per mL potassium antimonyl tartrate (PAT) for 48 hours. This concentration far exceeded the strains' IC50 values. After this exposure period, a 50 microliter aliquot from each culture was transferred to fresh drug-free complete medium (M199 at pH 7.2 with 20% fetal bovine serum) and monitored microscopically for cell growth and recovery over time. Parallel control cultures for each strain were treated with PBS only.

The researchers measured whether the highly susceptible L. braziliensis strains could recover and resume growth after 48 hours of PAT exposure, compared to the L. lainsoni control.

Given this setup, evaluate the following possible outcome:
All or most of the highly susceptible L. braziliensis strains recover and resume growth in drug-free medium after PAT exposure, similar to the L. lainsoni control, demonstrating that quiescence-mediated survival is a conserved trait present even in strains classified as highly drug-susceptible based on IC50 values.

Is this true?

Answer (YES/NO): YES